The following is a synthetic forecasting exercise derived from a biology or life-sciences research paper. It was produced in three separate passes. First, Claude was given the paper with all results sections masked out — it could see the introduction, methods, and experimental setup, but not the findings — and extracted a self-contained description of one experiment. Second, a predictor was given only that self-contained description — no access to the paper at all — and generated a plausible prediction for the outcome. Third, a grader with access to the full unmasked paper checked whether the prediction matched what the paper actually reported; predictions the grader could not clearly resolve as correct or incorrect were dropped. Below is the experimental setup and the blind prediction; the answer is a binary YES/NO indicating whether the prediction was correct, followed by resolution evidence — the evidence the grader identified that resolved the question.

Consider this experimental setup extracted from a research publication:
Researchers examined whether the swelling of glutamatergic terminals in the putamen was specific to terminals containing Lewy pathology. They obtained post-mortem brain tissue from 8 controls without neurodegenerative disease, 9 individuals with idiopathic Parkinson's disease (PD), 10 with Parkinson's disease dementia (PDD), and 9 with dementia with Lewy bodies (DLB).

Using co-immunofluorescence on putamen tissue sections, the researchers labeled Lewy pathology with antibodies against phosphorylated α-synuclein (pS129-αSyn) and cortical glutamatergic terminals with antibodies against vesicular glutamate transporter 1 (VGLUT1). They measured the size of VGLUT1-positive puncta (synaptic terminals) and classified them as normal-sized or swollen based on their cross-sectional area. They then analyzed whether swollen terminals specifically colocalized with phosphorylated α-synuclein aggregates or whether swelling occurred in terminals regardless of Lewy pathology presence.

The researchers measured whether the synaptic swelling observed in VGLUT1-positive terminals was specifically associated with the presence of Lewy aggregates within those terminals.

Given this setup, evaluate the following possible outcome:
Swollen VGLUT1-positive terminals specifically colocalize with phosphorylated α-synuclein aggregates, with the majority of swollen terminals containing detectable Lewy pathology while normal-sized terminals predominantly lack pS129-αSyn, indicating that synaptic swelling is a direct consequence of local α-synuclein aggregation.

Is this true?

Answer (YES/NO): YES